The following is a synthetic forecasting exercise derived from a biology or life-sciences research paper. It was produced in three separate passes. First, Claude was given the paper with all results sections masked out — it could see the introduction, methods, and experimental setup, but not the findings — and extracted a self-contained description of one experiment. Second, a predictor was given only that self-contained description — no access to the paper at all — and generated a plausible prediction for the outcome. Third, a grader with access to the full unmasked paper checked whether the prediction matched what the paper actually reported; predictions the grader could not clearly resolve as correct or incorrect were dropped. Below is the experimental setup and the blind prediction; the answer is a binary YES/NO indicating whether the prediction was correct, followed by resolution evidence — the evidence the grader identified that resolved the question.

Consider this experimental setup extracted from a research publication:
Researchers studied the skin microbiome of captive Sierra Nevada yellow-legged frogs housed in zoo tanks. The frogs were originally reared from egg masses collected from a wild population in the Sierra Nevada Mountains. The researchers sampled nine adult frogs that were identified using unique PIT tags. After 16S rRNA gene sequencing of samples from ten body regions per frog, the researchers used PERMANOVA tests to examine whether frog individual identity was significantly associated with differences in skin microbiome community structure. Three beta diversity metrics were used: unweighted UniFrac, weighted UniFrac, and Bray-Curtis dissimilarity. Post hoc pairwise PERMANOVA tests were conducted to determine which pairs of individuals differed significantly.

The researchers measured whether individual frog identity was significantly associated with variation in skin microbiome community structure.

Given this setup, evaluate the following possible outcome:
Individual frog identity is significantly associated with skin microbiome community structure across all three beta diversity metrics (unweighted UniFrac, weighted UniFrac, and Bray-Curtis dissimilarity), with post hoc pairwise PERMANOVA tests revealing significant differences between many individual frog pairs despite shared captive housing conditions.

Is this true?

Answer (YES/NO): YES